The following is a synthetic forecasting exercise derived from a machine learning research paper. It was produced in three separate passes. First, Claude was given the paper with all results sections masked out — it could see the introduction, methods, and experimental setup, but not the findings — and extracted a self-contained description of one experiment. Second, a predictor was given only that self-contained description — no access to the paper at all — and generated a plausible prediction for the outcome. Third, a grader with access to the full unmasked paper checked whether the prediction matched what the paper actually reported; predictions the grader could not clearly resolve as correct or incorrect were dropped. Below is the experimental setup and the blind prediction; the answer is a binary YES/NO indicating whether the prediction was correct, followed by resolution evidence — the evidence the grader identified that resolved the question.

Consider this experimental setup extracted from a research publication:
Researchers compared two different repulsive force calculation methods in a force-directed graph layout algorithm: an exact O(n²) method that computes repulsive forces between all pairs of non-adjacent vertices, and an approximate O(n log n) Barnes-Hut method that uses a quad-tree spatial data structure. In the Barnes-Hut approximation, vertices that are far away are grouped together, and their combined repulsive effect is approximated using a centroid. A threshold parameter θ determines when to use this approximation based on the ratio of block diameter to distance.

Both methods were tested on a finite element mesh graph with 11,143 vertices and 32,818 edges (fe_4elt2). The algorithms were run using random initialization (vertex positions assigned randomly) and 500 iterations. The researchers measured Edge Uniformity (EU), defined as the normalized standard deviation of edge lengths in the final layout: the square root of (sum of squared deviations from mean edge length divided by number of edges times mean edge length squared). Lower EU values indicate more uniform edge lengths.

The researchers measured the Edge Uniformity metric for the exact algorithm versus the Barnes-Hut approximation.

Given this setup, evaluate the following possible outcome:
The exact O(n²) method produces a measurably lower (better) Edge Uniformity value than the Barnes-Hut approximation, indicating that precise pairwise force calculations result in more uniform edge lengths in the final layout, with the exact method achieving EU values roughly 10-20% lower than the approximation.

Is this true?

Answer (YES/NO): NO